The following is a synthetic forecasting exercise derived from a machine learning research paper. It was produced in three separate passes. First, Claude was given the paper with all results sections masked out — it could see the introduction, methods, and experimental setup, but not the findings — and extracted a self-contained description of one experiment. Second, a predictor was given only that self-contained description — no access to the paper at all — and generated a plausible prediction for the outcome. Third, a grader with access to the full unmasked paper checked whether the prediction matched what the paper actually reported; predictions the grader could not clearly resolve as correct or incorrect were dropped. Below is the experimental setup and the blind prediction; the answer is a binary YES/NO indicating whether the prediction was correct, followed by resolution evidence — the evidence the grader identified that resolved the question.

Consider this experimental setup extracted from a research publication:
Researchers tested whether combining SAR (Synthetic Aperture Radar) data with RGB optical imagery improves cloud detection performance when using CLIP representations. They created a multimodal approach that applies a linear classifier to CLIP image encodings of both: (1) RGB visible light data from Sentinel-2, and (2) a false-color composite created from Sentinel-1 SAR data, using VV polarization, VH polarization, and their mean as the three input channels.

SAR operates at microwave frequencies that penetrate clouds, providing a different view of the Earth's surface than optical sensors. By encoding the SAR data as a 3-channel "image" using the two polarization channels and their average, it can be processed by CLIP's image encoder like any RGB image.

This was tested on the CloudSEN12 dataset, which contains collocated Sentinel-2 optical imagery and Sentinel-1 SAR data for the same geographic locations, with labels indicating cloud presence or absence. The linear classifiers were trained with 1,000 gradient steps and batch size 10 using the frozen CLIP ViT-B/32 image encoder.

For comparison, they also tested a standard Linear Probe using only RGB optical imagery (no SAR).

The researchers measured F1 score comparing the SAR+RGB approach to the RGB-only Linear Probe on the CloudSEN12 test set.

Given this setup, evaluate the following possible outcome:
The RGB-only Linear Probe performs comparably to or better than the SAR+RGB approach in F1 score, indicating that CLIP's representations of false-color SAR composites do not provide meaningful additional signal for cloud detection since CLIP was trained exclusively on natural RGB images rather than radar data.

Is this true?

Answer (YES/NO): YES